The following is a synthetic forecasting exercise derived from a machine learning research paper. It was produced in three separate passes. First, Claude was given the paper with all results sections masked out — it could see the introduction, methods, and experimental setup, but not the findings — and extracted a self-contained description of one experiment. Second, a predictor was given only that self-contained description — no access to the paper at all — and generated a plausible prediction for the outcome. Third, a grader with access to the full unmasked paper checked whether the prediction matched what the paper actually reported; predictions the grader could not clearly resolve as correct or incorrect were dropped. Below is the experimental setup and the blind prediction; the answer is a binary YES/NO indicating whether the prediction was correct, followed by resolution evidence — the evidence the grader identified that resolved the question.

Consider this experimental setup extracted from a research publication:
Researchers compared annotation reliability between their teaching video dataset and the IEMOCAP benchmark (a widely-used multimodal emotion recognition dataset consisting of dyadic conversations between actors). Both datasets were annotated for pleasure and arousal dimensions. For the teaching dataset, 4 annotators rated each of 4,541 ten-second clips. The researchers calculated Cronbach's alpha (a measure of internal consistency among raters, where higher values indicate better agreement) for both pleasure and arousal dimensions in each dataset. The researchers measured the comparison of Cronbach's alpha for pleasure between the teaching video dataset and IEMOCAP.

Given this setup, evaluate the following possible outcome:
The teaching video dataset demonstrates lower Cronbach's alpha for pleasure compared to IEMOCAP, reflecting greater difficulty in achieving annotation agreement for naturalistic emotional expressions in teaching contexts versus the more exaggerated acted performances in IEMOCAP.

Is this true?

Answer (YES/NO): YES